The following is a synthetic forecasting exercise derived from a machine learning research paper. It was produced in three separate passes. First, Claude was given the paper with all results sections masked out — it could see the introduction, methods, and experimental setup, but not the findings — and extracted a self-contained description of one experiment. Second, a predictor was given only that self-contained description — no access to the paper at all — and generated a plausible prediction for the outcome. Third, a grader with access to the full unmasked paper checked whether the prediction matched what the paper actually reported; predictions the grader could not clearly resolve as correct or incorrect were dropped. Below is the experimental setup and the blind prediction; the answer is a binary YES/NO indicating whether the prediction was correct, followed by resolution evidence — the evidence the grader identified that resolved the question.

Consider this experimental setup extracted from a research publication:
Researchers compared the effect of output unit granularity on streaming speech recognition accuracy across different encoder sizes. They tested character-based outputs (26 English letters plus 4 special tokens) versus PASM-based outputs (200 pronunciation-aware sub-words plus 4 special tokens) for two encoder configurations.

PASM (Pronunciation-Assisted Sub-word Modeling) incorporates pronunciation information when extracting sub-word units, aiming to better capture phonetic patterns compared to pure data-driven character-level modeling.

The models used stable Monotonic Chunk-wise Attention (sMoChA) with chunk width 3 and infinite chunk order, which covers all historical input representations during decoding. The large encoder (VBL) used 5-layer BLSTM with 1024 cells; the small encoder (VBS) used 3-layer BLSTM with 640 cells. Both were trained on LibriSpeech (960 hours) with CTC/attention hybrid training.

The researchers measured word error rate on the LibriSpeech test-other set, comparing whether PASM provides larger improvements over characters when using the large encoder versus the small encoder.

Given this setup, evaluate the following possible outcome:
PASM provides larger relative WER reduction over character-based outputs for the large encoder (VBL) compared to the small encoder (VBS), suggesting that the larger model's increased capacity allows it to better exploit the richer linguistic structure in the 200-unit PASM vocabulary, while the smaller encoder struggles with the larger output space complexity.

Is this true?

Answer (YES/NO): YES